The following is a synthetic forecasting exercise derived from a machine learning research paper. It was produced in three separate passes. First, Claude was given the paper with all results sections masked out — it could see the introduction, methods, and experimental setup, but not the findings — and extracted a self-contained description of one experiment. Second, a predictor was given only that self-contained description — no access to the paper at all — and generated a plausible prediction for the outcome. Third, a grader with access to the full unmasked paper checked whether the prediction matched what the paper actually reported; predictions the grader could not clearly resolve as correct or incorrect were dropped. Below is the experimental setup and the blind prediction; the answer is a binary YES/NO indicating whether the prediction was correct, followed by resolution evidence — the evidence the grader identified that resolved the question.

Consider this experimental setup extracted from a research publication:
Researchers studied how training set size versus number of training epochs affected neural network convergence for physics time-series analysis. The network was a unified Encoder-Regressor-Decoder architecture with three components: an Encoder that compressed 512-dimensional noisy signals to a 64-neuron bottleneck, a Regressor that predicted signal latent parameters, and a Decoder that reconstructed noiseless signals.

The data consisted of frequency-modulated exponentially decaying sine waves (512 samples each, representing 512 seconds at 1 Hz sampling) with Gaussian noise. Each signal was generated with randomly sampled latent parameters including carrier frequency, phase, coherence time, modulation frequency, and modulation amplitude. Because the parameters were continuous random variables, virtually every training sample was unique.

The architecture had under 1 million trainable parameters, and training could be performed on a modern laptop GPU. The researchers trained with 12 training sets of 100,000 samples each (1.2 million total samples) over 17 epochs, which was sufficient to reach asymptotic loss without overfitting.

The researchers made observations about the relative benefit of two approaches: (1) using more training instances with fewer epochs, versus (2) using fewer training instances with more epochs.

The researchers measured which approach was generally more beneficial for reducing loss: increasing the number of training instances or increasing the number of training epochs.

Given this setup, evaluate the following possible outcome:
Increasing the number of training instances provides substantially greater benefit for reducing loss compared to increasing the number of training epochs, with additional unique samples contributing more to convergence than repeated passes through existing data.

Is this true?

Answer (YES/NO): YES